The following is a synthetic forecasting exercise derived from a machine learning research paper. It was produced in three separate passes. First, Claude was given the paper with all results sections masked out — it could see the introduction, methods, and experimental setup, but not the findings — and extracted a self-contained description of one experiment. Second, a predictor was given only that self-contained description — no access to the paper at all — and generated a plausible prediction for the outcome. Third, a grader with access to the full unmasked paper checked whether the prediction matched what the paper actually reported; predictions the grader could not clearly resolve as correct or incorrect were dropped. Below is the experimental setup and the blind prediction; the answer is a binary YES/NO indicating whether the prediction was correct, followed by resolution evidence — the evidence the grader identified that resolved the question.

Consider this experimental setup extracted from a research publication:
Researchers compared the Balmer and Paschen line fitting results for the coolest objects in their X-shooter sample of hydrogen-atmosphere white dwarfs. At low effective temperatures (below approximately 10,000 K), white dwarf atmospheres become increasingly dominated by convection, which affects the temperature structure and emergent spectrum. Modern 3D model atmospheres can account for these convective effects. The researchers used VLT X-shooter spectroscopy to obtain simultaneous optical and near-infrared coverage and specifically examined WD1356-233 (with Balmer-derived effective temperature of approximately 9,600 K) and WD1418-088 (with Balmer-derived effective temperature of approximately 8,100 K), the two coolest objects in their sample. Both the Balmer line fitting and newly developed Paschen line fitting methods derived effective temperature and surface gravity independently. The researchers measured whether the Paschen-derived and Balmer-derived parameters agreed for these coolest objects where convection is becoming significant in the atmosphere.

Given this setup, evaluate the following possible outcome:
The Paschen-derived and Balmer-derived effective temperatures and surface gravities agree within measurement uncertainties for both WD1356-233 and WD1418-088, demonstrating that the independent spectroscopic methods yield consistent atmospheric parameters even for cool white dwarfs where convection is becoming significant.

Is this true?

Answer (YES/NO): YES